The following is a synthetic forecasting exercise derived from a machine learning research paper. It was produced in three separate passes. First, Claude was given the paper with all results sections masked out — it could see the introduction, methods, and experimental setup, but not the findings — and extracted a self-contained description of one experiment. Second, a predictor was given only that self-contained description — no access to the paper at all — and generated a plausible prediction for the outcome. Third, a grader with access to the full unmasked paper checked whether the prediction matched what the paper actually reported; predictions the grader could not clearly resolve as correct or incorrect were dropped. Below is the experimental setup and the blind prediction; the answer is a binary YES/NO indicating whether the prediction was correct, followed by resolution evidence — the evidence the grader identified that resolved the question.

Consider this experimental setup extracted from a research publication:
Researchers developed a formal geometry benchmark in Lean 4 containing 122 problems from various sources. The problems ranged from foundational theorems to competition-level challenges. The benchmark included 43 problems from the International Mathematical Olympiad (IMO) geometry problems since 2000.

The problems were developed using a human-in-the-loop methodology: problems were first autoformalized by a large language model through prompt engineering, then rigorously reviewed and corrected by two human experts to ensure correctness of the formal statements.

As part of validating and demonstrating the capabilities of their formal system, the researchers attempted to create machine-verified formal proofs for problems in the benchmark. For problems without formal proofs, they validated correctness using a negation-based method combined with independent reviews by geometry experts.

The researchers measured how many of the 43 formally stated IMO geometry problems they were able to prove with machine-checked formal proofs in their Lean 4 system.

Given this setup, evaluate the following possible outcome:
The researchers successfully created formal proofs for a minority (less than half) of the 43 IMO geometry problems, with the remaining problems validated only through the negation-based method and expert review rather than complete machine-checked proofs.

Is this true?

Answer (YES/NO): YES